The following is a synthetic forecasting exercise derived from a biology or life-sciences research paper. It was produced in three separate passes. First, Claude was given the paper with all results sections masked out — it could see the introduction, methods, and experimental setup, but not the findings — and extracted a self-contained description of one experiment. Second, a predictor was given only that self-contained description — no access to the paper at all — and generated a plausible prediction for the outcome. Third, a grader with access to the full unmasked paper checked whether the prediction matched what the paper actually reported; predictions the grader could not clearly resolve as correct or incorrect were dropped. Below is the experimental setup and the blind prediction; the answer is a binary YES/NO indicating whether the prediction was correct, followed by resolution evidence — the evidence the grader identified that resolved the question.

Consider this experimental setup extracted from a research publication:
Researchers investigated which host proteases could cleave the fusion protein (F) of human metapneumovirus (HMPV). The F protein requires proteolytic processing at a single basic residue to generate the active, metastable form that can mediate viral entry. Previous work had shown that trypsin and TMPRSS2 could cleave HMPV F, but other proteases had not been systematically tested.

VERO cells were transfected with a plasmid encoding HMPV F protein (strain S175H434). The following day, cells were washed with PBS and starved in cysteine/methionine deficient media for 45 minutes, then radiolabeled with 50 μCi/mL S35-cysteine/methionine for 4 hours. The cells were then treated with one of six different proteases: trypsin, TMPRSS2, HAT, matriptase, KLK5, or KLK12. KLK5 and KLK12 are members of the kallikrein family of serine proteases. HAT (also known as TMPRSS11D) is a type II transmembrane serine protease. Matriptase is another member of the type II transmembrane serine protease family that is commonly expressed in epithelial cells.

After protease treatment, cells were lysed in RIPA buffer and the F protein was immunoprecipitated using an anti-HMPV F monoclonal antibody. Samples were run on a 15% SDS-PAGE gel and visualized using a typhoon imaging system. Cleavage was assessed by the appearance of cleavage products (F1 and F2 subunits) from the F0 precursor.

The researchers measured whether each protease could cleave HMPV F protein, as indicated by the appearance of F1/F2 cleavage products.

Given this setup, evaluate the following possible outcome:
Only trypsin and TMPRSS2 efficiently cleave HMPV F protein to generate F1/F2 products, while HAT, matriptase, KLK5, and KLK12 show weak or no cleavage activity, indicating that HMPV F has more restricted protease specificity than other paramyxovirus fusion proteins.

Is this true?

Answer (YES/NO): NO